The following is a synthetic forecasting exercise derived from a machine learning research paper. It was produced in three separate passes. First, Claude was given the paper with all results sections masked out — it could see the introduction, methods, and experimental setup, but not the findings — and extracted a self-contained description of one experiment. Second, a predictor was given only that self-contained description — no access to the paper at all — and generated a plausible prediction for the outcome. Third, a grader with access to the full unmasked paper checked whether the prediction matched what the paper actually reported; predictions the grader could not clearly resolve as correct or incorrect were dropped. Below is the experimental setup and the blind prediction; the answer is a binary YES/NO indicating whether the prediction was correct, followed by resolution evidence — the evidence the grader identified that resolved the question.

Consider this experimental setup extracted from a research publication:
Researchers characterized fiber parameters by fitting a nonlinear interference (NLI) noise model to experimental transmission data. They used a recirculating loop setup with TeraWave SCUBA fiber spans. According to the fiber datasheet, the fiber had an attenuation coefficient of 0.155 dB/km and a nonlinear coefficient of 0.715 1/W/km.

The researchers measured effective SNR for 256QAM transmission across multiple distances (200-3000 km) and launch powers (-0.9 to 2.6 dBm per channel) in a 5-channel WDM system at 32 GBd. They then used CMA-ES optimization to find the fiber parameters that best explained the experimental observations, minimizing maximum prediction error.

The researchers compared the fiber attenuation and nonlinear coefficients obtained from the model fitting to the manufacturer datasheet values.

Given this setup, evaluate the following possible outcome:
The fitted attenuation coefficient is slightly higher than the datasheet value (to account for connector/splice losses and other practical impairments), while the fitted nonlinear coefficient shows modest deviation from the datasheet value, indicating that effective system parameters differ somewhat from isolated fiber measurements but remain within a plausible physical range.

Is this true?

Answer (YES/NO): NO